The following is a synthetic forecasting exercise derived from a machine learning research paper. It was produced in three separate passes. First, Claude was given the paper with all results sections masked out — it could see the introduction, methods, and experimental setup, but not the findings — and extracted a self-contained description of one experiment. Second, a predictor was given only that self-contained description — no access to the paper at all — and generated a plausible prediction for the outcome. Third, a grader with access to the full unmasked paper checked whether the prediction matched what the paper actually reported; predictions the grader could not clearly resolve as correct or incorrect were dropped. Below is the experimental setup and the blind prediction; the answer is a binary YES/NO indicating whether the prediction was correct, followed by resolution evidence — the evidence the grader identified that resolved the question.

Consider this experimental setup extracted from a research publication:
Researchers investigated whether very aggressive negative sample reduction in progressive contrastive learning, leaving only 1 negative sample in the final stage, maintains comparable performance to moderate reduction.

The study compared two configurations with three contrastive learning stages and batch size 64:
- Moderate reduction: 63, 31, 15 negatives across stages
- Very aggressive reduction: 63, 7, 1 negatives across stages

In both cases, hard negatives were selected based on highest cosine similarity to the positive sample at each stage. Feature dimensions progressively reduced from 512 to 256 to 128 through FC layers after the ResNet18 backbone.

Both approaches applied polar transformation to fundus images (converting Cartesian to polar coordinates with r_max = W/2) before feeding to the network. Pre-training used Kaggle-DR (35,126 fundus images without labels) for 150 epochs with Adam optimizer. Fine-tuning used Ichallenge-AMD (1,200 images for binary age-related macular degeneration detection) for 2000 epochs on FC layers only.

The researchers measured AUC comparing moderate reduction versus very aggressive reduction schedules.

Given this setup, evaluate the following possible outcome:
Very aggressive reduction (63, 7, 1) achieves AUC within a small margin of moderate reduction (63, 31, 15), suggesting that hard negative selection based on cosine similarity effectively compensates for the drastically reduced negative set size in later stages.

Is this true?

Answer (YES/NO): NO